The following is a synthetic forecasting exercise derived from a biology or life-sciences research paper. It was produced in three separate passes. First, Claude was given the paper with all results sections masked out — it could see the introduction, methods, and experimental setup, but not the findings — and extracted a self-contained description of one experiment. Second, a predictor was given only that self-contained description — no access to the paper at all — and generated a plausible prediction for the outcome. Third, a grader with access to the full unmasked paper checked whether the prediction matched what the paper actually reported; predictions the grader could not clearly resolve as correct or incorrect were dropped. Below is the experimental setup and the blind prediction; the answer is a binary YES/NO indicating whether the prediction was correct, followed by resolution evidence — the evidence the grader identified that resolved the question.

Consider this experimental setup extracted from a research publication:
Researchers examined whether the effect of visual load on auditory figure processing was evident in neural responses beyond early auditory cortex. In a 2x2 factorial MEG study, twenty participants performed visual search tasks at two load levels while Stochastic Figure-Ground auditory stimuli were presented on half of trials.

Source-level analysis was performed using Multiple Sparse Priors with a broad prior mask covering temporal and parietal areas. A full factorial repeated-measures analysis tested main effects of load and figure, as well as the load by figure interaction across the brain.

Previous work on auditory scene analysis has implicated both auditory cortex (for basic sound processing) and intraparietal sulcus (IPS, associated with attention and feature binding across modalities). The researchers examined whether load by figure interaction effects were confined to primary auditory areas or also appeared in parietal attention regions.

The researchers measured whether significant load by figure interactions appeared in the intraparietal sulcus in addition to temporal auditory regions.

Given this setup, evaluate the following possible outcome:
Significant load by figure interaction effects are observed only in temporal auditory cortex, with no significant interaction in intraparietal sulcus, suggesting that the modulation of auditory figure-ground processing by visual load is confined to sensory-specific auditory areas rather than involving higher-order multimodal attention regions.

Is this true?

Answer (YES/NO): YES